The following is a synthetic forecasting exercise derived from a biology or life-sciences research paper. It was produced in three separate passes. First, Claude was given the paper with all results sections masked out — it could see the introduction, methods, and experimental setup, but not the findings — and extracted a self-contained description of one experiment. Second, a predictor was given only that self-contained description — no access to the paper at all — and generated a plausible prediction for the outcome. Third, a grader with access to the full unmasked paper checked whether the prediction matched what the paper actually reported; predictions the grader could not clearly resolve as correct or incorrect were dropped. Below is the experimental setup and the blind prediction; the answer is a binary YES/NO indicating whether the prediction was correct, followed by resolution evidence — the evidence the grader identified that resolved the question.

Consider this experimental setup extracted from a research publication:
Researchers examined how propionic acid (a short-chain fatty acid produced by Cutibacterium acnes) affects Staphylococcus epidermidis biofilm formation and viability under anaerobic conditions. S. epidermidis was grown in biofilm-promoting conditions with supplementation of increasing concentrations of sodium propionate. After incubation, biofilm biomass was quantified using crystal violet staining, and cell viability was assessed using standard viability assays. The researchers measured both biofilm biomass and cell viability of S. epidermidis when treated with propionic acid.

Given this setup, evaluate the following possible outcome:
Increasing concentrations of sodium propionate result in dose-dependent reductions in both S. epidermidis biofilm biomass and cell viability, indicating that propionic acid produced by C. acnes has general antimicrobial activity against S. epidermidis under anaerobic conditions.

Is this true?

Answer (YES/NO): NO